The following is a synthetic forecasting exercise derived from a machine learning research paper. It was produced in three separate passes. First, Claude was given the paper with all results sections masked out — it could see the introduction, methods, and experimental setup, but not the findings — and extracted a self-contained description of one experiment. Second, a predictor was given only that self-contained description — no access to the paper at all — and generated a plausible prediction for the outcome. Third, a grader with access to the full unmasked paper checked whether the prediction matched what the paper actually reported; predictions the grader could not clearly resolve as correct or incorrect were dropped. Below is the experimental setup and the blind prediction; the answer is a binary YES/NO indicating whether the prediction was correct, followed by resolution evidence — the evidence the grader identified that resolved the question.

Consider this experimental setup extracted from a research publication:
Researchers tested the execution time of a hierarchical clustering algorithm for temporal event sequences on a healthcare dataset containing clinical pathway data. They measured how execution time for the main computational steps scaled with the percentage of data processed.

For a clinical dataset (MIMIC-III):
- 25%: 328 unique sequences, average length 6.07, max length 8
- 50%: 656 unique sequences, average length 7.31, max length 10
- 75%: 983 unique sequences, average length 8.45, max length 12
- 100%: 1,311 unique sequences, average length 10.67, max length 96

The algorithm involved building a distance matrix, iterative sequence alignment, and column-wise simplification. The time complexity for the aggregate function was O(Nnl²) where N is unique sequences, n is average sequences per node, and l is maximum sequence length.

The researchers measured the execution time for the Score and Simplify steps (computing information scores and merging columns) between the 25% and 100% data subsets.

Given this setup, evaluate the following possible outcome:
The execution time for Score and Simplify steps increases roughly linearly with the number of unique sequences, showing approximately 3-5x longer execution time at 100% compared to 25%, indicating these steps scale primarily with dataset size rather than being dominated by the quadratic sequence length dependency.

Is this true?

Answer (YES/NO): NO